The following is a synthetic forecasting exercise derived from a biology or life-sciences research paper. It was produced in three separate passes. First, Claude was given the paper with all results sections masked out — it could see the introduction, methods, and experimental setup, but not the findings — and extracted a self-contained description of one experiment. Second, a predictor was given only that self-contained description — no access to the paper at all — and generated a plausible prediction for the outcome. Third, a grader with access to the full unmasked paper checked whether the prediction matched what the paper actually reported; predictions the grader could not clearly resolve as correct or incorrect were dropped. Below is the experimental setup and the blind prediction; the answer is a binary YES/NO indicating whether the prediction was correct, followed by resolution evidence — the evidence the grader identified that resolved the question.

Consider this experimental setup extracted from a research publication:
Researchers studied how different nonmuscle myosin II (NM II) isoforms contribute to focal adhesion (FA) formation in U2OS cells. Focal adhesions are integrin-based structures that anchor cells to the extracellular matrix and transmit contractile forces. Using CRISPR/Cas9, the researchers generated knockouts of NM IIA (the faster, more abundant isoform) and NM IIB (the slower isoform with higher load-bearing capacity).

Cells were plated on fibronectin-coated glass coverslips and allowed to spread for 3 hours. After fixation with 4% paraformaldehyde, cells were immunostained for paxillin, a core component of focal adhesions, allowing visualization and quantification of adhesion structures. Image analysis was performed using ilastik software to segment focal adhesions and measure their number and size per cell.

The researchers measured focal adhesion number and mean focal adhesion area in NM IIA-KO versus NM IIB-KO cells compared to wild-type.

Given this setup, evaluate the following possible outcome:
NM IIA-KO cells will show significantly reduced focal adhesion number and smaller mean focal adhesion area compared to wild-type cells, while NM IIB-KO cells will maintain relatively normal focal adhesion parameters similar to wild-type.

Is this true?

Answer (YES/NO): NO